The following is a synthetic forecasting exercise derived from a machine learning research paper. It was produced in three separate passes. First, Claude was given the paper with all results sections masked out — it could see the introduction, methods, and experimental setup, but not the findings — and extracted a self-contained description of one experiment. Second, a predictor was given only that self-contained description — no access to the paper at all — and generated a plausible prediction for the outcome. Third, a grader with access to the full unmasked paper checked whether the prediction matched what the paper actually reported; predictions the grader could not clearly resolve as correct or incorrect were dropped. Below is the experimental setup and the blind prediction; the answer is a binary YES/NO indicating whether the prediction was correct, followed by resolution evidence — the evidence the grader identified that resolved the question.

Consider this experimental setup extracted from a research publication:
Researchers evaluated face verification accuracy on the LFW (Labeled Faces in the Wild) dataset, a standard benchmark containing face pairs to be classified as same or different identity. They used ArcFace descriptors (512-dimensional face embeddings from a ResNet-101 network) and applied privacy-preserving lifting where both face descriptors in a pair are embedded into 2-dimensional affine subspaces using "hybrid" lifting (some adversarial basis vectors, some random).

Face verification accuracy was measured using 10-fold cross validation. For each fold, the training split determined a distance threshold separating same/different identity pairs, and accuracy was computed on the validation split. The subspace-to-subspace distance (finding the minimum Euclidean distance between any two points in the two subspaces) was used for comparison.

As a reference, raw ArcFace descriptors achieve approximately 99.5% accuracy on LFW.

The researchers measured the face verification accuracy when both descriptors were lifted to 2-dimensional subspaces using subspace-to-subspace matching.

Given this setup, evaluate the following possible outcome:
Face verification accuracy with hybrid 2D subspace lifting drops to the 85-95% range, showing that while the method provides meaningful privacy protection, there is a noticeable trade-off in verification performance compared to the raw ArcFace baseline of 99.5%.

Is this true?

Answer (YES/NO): NO